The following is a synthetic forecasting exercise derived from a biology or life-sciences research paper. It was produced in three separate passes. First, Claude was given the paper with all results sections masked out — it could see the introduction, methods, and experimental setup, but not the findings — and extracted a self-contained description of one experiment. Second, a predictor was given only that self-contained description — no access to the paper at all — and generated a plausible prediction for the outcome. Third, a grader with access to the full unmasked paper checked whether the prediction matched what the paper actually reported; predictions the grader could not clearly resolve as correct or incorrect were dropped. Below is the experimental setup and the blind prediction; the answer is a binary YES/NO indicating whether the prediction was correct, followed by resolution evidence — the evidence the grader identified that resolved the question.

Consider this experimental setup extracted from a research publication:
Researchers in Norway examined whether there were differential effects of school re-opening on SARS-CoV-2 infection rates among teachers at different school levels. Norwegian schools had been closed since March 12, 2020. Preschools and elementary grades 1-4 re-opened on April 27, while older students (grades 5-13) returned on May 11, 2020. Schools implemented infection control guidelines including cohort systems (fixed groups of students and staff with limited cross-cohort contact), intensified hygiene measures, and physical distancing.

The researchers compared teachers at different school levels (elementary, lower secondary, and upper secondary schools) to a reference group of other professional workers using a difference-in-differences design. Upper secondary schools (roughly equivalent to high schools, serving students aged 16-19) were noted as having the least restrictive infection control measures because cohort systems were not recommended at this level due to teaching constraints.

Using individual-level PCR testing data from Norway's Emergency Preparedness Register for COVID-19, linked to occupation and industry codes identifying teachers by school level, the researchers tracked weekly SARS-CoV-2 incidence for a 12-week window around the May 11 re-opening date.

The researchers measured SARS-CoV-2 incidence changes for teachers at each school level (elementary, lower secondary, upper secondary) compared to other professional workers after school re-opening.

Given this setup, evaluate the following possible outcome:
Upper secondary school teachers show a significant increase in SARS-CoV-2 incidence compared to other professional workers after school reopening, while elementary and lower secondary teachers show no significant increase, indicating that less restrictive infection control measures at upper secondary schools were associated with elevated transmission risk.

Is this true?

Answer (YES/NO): YES